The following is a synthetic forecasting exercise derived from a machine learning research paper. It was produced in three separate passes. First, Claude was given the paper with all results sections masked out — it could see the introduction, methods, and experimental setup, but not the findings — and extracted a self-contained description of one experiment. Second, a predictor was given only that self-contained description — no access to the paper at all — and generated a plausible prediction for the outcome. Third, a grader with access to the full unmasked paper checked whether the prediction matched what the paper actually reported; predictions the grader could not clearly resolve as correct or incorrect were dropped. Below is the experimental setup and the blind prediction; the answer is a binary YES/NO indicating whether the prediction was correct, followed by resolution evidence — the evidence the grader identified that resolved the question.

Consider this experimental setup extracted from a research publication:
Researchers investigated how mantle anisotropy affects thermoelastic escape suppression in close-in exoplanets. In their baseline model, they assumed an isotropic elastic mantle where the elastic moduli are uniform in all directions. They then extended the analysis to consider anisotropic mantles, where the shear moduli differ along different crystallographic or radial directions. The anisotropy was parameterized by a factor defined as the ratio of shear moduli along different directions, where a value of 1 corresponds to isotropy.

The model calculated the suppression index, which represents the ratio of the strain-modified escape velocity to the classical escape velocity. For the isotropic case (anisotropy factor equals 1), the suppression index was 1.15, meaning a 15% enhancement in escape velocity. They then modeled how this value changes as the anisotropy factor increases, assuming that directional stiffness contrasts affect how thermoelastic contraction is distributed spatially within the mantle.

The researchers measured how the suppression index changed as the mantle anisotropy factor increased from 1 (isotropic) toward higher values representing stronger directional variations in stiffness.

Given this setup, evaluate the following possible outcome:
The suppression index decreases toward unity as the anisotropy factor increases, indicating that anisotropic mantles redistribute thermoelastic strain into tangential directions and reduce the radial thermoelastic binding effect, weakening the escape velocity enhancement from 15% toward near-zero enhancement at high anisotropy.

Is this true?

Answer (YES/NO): NO